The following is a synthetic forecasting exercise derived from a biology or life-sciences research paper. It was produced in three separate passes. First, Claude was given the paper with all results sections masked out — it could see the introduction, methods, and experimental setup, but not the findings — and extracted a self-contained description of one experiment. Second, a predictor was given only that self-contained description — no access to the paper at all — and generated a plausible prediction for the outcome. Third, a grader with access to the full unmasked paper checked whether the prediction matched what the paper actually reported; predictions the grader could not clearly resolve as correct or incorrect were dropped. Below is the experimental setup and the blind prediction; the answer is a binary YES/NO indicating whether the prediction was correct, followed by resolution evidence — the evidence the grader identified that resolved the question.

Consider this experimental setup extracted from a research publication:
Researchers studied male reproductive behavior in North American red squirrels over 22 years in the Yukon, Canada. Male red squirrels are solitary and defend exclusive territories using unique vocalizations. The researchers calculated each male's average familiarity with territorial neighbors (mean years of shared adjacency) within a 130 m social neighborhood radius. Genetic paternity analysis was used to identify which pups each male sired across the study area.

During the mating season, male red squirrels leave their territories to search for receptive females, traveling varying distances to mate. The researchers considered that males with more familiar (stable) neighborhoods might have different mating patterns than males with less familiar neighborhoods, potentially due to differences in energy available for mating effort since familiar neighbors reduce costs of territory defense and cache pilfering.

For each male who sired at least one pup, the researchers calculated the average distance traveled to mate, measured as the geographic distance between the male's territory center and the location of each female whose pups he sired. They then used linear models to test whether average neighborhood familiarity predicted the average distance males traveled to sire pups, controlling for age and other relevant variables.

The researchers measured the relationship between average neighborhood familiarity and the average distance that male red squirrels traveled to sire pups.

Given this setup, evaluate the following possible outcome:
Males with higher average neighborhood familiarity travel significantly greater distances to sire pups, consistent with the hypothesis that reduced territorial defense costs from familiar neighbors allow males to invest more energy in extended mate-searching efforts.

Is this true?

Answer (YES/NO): YES